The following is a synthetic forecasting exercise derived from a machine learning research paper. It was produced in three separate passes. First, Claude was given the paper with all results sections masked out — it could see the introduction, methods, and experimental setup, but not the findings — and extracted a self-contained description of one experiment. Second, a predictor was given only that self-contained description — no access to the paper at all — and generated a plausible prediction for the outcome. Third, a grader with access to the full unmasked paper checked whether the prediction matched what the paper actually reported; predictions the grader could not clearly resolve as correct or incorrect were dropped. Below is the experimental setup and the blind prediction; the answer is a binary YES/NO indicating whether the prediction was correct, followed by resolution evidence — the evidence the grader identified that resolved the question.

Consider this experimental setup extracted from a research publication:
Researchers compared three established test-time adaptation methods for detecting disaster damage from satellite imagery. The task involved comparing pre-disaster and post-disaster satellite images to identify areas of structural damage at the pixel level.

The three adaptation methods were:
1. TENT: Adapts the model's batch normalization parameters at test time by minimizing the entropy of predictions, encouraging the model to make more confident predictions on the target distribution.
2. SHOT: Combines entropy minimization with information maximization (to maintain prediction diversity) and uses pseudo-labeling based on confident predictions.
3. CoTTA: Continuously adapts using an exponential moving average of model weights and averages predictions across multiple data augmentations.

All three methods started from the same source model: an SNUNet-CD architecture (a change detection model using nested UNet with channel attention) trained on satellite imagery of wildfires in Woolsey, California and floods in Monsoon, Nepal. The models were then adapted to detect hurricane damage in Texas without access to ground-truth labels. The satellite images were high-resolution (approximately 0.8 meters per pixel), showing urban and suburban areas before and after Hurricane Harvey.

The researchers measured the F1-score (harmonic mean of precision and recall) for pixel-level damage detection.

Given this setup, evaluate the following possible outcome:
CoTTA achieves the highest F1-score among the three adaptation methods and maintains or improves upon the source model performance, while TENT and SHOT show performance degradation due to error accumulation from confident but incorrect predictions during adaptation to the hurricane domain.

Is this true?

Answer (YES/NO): YES